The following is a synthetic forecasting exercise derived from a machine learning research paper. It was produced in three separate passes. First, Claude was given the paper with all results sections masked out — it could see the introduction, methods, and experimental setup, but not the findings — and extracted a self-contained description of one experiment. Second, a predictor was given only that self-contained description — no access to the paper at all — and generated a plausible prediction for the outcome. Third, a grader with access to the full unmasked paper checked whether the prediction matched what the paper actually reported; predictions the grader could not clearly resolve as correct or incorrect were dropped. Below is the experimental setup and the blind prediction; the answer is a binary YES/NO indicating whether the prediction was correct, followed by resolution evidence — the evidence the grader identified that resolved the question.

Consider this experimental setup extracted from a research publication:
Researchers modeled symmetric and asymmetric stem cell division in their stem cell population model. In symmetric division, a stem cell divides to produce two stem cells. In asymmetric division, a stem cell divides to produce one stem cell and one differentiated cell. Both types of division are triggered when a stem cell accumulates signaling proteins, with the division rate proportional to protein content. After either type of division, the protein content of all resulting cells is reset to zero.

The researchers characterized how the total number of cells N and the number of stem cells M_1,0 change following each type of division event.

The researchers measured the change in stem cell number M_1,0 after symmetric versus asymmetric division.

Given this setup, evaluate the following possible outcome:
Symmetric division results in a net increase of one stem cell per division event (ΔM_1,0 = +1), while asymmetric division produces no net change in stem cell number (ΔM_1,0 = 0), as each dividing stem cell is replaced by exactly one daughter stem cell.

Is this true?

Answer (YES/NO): YES